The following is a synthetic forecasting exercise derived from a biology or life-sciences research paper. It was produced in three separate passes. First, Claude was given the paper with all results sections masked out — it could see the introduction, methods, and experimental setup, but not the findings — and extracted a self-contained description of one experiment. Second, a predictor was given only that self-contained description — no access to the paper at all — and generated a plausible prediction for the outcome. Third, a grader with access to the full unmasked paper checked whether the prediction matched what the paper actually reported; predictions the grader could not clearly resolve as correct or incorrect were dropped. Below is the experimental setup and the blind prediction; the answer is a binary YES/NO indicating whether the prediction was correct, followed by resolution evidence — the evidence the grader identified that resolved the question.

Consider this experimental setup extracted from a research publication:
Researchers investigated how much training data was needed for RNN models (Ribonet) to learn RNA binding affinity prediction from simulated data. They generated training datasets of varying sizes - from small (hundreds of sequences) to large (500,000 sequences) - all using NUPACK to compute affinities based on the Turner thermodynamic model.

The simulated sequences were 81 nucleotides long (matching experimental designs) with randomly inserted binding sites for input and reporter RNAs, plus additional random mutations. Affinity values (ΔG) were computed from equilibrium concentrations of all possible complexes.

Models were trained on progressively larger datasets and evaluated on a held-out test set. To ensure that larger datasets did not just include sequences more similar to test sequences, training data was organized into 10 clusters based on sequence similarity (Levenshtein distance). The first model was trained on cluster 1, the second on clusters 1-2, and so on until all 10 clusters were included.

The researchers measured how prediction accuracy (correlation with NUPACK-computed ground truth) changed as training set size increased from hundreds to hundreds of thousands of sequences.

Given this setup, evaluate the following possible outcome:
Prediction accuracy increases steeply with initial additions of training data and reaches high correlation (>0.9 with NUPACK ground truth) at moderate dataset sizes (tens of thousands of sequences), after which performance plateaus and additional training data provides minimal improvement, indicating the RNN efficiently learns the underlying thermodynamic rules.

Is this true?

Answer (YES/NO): NO